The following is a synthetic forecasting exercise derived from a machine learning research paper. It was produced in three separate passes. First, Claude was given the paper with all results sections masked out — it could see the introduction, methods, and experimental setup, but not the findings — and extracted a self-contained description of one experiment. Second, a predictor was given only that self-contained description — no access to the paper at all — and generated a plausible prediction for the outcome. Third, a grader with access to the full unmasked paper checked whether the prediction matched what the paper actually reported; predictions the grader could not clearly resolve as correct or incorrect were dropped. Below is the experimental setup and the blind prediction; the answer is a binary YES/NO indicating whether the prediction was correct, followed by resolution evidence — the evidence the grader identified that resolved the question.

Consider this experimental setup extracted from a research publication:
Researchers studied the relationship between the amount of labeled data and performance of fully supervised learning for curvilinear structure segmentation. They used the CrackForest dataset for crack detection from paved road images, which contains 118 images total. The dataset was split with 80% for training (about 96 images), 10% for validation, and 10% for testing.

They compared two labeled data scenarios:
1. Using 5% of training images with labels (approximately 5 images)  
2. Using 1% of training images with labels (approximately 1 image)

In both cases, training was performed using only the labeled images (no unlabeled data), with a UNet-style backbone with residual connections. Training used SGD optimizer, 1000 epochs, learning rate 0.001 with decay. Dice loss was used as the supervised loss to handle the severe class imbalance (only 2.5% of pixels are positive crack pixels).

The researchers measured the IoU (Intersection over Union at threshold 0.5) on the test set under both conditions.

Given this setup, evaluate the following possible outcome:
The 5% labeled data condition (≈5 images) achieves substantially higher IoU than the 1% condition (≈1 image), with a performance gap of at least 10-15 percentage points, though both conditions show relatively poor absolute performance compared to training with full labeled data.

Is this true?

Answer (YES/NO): YES